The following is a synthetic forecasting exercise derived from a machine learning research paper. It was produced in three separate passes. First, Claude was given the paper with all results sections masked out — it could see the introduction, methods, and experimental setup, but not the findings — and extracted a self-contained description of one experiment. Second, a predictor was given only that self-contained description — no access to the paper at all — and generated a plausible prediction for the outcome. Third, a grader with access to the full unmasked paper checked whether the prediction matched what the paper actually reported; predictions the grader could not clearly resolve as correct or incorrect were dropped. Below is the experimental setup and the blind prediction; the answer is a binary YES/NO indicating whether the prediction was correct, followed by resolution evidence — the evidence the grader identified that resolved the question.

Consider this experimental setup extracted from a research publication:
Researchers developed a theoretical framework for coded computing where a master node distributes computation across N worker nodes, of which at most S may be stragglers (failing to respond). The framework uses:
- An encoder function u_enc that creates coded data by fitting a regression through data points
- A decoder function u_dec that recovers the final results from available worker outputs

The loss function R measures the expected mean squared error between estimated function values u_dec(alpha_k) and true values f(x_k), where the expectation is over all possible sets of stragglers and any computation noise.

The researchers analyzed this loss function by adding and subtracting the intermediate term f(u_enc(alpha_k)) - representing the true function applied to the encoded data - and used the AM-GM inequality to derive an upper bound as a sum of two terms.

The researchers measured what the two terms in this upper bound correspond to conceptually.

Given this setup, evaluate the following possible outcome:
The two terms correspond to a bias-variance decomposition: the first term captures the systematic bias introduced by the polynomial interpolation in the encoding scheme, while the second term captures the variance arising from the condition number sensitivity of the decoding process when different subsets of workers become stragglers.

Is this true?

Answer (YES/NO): NO